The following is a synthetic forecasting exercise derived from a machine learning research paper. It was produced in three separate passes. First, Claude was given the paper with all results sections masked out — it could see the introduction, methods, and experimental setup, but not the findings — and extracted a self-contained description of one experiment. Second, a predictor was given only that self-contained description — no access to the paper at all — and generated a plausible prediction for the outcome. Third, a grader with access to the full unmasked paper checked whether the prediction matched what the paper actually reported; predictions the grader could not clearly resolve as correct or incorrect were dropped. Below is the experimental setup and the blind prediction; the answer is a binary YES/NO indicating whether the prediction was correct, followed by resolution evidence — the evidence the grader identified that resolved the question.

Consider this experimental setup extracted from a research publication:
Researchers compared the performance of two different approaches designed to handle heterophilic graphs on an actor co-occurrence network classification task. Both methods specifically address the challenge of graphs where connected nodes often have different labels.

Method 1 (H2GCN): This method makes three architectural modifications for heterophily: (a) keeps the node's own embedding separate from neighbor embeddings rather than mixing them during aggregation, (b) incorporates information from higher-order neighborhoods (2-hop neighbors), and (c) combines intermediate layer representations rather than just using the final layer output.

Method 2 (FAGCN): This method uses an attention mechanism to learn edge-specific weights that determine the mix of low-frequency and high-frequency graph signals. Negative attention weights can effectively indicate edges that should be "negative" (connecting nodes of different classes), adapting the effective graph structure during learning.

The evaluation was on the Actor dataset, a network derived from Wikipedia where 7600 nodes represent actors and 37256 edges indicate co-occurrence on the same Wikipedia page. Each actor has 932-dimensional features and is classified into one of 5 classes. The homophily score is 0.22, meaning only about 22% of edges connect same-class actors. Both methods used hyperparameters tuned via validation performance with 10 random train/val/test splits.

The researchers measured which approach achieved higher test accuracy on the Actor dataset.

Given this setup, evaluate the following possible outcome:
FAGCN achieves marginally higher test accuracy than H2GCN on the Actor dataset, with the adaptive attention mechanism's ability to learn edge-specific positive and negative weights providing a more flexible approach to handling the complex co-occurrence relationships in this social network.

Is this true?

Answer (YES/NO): NO